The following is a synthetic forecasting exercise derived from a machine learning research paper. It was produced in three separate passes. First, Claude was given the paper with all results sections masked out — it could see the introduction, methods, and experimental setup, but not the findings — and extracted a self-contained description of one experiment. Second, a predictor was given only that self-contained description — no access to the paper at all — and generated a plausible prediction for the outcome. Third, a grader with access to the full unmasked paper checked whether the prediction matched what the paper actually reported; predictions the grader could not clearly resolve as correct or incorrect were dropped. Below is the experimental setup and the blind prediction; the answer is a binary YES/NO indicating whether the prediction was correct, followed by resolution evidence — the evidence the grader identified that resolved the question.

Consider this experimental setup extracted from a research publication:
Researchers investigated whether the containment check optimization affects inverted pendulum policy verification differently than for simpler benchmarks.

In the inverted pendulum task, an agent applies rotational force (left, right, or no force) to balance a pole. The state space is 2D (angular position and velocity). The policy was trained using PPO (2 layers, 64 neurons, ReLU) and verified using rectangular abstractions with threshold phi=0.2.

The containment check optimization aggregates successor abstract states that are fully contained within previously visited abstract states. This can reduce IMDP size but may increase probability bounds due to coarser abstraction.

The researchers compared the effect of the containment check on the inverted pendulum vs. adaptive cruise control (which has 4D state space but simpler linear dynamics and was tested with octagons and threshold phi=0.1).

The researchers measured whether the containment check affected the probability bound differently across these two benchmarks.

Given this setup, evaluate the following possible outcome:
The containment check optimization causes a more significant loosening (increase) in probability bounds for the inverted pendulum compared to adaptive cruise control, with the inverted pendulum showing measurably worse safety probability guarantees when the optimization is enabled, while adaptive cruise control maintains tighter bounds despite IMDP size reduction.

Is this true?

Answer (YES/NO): NO